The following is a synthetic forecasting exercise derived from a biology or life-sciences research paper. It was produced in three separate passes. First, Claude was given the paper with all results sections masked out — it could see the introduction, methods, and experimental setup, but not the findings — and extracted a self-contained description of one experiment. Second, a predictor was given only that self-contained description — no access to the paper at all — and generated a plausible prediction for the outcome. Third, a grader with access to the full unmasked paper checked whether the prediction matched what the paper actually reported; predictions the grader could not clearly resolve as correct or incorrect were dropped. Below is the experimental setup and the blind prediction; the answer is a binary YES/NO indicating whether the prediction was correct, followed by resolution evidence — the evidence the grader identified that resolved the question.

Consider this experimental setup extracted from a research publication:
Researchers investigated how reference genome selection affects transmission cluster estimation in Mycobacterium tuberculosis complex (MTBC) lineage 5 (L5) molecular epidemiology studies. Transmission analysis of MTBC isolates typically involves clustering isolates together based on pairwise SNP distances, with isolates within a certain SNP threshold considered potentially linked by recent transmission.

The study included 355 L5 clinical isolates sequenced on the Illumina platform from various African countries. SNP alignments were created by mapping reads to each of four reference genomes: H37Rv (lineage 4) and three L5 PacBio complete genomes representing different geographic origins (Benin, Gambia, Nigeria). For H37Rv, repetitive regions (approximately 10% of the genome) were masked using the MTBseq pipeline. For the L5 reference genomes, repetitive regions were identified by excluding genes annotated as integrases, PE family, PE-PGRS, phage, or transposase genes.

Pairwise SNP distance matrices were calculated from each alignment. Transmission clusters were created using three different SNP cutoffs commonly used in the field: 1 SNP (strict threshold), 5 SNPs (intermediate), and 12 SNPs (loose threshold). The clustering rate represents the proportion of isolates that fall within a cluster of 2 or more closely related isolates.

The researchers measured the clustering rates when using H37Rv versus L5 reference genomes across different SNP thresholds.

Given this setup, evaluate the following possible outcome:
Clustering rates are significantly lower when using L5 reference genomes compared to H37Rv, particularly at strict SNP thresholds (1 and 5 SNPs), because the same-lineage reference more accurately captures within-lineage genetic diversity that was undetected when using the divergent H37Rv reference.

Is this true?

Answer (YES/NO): NO